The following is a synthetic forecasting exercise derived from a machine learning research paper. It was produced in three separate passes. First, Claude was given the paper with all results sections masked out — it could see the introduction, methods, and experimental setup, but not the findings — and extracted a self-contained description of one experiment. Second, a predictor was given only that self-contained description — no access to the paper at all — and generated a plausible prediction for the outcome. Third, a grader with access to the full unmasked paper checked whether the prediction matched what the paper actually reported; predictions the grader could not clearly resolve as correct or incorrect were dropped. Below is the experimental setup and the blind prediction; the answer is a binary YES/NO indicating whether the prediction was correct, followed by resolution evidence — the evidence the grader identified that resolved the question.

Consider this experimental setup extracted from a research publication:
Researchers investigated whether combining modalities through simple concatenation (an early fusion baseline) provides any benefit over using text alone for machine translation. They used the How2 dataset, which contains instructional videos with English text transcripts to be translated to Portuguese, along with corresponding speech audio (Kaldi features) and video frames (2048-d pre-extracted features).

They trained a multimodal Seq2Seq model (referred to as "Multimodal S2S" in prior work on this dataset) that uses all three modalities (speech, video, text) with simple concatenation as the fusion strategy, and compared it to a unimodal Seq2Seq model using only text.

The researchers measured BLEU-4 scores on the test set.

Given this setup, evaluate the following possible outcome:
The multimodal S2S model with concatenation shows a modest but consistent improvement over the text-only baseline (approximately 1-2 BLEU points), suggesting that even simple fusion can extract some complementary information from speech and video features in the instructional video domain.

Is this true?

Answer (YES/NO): NO